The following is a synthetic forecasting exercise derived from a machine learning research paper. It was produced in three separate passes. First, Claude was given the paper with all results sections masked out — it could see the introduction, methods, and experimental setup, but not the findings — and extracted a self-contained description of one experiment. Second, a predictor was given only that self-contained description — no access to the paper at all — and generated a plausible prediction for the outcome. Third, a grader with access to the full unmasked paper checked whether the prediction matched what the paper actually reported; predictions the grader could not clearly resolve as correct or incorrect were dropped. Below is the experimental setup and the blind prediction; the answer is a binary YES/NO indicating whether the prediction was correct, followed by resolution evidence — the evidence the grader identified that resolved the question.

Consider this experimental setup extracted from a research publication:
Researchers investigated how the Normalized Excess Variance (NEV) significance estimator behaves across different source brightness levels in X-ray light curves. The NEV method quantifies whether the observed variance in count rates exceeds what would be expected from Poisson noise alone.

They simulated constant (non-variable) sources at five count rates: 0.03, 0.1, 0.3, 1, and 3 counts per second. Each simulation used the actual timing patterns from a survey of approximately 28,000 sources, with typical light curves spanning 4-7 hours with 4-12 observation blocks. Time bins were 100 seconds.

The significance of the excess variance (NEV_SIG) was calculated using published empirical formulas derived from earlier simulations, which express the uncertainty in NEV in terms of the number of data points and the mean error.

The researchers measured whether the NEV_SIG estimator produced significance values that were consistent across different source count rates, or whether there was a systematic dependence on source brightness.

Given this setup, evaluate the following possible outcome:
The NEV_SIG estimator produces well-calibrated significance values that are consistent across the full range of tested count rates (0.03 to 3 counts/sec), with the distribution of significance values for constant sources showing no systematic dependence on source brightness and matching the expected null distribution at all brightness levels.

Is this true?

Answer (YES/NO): NO